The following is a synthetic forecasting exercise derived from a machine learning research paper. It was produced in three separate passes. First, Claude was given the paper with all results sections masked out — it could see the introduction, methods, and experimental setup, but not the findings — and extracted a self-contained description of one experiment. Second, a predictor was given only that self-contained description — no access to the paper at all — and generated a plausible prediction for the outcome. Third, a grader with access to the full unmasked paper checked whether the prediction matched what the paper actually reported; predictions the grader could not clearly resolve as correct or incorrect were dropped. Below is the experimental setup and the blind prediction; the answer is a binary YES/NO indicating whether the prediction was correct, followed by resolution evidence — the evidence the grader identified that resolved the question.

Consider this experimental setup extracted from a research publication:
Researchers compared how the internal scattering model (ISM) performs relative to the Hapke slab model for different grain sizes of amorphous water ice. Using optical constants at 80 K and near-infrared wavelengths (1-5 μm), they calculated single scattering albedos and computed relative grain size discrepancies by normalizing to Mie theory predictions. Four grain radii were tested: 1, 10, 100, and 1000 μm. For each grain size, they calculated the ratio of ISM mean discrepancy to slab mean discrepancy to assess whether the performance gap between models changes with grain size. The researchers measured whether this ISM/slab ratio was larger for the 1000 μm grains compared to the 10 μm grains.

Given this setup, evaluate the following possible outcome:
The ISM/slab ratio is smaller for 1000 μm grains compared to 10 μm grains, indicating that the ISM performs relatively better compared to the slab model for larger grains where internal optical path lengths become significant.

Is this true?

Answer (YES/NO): NO